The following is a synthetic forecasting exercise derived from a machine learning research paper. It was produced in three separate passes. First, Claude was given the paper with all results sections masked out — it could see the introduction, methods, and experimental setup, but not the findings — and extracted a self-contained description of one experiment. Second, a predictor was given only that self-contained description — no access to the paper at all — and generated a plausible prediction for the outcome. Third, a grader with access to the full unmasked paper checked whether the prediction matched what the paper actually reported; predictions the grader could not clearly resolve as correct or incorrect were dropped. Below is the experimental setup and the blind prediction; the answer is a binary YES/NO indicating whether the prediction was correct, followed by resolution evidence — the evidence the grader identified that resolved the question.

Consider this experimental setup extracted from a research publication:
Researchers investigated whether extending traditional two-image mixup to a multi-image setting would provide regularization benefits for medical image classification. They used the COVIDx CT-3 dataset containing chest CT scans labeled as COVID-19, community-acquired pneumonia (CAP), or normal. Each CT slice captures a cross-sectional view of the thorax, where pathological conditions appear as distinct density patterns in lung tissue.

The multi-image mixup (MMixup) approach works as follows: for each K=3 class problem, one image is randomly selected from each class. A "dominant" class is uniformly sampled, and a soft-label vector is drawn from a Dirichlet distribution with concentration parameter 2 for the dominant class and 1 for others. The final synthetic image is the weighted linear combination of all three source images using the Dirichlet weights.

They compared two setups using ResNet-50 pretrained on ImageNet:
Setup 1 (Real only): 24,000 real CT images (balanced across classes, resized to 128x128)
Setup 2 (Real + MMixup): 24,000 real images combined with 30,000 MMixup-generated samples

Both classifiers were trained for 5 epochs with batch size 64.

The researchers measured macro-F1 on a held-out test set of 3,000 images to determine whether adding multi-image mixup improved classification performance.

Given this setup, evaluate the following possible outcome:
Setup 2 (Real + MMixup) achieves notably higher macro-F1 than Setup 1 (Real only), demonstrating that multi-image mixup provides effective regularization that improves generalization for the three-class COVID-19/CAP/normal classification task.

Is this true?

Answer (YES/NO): NO